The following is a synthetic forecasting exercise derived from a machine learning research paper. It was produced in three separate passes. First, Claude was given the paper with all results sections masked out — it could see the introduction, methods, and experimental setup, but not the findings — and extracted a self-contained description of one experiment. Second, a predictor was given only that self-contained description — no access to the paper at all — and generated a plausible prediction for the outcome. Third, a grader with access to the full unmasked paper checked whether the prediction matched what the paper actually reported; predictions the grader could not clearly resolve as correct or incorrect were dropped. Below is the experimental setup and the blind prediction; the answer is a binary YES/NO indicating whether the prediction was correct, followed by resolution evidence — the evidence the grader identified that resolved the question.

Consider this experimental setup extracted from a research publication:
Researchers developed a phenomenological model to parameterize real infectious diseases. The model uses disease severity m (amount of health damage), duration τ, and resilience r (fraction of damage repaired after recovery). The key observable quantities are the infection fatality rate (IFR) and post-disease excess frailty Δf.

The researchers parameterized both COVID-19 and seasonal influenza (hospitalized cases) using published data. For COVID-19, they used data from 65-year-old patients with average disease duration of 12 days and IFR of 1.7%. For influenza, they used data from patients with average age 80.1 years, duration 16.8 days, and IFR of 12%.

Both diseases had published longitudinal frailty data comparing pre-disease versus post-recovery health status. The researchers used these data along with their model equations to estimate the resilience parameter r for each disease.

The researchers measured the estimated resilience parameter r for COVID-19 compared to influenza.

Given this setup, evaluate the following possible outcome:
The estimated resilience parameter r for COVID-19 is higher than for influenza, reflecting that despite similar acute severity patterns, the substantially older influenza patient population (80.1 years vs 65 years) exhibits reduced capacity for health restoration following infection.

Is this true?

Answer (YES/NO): NO